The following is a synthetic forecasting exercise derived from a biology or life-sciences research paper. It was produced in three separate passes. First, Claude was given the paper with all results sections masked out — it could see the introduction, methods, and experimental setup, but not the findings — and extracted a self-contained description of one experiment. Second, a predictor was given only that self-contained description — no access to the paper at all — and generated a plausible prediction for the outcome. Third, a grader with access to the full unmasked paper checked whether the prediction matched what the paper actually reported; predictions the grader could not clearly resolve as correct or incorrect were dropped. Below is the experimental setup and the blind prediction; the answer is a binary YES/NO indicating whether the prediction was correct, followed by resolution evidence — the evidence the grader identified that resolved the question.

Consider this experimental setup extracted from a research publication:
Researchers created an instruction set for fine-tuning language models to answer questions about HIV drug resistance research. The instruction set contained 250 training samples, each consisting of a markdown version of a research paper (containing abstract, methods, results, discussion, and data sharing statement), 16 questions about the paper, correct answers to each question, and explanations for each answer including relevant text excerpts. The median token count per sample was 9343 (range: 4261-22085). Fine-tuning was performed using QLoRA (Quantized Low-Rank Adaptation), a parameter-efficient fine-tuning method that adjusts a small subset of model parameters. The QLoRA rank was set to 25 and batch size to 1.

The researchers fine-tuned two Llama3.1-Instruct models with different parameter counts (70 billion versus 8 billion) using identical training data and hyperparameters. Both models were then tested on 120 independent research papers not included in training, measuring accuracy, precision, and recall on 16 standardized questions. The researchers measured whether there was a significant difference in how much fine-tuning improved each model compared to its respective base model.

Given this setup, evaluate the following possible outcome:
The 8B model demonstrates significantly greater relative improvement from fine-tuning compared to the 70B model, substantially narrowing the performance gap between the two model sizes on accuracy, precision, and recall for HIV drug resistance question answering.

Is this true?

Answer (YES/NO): NO